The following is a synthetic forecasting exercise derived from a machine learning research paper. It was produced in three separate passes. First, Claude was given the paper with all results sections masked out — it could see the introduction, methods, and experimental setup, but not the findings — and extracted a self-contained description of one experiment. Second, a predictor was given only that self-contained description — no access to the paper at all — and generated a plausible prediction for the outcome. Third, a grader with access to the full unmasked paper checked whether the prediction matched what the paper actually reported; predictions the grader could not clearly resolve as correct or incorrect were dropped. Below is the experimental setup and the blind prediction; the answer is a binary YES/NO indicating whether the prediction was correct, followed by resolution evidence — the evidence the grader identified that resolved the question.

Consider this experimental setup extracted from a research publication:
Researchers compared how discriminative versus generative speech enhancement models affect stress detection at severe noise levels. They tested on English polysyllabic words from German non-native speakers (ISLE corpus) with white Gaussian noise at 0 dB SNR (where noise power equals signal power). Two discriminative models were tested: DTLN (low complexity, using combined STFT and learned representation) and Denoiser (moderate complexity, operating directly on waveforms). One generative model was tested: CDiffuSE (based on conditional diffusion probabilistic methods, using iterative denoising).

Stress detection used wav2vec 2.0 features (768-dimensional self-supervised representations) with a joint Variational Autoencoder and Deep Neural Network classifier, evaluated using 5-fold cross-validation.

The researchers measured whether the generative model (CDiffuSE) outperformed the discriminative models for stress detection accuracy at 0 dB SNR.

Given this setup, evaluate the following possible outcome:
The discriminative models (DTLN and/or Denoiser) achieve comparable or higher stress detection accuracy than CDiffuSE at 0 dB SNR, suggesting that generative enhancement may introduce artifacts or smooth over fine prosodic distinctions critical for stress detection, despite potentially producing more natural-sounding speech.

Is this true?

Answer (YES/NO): YES